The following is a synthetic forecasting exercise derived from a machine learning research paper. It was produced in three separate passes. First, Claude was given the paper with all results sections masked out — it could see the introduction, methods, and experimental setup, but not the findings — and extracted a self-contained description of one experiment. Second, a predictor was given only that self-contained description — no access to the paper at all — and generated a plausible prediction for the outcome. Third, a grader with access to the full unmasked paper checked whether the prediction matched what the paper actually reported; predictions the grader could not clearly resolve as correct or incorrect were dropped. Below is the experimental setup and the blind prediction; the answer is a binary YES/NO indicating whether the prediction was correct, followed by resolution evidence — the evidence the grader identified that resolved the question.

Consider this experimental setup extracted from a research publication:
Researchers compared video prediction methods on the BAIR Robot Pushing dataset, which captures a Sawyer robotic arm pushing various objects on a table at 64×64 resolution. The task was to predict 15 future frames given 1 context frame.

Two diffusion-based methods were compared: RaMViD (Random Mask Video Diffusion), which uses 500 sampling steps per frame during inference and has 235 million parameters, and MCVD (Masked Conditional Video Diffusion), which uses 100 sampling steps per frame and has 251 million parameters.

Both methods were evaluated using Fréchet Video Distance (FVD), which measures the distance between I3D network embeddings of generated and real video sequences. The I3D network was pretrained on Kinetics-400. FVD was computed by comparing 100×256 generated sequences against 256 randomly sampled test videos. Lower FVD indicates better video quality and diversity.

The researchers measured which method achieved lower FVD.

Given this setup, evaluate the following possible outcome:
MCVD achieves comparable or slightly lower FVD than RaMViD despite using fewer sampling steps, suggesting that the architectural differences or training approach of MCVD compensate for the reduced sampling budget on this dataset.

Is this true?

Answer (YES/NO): NO